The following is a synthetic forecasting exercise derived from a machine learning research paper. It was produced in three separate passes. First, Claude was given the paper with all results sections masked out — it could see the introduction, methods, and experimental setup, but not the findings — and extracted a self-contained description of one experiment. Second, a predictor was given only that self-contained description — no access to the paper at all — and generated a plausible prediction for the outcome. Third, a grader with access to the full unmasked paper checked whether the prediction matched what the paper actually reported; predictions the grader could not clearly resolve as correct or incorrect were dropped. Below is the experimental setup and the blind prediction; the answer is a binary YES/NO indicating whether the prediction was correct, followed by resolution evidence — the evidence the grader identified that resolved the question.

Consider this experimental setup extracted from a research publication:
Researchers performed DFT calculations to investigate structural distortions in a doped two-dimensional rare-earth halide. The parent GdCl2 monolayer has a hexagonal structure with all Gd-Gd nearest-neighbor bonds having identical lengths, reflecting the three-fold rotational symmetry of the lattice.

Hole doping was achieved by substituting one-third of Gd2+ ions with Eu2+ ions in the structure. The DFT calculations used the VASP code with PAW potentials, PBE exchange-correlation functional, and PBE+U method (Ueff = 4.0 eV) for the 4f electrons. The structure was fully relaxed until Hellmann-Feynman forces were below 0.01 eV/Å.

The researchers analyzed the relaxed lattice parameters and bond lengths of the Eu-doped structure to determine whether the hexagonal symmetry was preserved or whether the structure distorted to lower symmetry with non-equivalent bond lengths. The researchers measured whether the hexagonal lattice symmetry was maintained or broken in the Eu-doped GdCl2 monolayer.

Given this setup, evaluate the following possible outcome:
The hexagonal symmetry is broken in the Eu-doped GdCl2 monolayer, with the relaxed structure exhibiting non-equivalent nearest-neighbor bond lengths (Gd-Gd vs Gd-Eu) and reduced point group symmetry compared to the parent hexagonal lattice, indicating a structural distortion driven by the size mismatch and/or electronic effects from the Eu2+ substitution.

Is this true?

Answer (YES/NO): YES